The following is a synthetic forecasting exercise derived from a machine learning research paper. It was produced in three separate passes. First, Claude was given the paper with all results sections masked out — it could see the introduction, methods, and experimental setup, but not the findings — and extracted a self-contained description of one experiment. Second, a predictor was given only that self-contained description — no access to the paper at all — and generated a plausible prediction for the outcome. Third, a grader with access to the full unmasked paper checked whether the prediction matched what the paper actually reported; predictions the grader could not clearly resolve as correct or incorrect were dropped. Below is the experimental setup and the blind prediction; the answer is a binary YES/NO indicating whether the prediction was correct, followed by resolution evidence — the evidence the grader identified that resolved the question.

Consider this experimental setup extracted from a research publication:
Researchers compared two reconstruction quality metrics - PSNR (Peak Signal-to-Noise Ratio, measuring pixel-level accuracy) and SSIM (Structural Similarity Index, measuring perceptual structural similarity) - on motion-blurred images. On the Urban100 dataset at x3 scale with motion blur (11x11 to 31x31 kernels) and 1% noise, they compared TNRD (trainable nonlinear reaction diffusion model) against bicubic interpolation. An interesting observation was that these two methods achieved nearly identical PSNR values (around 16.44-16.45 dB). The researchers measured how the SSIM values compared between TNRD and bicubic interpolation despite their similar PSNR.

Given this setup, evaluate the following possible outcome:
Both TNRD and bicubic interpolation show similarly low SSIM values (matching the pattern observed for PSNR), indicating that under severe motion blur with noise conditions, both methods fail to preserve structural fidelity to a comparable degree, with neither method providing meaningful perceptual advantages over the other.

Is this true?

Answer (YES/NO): NO